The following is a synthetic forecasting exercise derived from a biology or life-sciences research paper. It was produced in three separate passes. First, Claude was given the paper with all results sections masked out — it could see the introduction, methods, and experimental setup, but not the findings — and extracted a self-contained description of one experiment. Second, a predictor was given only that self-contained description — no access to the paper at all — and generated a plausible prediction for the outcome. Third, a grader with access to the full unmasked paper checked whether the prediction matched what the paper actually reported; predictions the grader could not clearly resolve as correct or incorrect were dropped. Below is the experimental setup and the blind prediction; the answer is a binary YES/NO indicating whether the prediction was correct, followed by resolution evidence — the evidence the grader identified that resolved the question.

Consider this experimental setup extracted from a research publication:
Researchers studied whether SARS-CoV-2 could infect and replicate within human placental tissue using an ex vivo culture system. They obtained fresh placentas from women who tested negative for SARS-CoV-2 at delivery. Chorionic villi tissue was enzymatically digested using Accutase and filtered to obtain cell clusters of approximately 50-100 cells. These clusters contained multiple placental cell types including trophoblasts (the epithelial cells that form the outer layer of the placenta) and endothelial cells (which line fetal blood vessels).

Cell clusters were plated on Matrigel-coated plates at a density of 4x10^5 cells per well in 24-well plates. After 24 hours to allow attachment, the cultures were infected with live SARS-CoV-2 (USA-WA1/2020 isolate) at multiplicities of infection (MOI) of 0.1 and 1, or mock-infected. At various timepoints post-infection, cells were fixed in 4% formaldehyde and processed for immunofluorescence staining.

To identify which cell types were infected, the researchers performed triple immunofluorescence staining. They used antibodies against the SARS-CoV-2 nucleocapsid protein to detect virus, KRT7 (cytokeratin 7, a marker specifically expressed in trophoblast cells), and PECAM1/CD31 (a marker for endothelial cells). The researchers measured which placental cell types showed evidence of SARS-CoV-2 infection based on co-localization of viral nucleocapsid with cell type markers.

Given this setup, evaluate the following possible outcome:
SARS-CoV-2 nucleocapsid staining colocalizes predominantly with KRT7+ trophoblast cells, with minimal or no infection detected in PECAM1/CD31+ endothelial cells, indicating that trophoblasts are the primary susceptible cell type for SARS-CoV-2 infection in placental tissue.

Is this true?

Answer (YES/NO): YES